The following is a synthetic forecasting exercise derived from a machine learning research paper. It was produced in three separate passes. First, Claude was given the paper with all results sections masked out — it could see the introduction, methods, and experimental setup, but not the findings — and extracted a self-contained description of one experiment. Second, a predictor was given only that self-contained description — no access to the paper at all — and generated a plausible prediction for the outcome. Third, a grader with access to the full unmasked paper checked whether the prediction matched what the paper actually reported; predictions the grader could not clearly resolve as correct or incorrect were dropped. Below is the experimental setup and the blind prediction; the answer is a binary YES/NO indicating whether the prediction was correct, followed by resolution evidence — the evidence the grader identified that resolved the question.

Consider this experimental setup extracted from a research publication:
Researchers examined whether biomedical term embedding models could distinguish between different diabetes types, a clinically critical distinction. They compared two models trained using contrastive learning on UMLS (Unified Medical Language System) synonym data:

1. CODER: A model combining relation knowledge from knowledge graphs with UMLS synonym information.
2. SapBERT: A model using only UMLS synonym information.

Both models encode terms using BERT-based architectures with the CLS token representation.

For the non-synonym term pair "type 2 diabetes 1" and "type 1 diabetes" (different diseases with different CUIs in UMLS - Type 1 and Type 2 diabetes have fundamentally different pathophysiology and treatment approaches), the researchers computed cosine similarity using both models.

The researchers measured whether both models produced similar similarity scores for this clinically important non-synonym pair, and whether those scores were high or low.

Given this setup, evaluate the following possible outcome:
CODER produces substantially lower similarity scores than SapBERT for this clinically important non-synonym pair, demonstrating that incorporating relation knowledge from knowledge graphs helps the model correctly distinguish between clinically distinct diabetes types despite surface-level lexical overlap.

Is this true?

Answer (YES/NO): NO